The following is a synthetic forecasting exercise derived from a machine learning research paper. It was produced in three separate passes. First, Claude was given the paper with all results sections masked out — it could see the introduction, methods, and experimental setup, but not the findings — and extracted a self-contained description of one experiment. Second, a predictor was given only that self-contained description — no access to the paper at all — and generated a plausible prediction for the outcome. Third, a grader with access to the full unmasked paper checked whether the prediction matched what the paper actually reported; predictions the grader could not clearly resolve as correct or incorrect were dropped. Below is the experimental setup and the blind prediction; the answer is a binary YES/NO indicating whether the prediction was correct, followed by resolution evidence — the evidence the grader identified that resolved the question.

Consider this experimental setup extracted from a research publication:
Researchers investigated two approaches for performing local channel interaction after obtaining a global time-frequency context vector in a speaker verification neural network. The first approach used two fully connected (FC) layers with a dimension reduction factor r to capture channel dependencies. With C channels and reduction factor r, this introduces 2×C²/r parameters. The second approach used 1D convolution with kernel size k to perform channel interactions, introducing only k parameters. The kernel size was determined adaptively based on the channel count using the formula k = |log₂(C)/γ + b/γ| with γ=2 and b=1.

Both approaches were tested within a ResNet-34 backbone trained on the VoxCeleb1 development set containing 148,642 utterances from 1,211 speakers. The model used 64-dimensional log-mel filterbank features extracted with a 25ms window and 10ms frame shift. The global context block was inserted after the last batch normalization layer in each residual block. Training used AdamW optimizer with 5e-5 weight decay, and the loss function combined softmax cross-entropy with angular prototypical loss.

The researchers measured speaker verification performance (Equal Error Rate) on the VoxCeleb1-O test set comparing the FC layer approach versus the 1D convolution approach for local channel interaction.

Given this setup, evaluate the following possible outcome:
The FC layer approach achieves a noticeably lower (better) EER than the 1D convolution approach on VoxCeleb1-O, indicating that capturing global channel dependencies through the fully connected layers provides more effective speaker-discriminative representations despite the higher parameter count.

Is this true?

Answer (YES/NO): YES